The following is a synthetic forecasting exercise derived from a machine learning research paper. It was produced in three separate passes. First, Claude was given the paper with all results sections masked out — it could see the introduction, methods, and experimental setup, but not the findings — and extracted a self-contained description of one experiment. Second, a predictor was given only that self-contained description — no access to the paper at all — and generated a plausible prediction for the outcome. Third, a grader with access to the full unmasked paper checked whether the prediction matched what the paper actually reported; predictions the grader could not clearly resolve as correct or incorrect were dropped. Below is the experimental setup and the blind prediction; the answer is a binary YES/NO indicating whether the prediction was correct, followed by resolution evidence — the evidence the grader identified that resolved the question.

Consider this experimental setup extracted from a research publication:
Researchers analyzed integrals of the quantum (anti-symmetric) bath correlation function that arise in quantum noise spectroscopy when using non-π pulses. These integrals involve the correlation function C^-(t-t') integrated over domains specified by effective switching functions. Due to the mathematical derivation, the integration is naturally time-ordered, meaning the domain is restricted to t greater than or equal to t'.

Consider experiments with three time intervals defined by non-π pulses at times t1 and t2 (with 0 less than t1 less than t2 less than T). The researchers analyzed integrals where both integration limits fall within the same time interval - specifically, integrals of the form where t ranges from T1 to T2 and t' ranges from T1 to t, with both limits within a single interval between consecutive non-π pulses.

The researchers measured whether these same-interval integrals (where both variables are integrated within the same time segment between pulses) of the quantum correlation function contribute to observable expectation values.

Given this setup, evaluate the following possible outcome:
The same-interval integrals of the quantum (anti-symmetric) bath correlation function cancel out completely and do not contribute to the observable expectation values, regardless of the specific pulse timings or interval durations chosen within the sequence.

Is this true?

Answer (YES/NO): YES